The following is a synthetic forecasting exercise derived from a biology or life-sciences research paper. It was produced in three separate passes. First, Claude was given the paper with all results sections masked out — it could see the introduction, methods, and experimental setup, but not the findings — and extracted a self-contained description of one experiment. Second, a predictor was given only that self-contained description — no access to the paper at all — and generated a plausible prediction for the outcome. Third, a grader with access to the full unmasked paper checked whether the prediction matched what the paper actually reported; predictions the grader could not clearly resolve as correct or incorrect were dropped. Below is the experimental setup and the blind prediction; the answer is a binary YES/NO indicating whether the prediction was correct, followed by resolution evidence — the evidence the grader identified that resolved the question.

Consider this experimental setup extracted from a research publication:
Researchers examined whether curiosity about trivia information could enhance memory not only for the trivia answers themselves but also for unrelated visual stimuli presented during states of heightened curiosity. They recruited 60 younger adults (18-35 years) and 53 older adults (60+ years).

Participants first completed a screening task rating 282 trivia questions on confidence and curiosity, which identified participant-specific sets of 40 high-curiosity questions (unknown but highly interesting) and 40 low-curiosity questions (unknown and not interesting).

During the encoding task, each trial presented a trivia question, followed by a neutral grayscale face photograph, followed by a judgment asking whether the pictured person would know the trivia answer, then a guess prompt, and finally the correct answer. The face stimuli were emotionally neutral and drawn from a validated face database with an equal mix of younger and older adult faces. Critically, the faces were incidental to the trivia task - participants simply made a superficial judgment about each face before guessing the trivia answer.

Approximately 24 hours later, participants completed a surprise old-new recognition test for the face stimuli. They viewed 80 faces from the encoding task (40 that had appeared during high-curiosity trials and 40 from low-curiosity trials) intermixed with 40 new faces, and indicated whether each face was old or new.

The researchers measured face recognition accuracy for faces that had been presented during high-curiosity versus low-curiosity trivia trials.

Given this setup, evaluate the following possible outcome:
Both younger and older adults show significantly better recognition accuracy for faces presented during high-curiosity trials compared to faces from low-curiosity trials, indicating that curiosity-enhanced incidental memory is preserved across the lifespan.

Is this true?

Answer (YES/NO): NO